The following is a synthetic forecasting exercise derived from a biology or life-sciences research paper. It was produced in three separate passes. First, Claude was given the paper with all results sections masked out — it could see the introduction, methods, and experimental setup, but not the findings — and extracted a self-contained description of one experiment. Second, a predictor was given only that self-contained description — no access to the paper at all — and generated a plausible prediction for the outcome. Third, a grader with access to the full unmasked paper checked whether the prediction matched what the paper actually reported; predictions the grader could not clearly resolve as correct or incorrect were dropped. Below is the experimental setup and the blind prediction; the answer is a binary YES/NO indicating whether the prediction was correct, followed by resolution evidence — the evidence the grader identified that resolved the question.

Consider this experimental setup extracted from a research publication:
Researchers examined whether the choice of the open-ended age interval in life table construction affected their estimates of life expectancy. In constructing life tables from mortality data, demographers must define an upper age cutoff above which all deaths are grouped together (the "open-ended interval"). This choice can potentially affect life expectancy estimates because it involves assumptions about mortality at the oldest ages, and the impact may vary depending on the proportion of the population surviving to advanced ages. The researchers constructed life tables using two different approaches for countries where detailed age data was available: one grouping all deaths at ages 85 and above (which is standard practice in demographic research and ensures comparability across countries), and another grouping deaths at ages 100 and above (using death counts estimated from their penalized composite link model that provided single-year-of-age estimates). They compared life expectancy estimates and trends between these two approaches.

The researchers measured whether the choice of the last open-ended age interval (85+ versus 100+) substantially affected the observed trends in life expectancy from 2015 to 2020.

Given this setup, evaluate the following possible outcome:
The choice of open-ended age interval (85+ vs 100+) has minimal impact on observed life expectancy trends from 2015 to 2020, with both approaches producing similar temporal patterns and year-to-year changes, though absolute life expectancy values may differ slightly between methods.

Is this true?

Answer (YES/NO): YES